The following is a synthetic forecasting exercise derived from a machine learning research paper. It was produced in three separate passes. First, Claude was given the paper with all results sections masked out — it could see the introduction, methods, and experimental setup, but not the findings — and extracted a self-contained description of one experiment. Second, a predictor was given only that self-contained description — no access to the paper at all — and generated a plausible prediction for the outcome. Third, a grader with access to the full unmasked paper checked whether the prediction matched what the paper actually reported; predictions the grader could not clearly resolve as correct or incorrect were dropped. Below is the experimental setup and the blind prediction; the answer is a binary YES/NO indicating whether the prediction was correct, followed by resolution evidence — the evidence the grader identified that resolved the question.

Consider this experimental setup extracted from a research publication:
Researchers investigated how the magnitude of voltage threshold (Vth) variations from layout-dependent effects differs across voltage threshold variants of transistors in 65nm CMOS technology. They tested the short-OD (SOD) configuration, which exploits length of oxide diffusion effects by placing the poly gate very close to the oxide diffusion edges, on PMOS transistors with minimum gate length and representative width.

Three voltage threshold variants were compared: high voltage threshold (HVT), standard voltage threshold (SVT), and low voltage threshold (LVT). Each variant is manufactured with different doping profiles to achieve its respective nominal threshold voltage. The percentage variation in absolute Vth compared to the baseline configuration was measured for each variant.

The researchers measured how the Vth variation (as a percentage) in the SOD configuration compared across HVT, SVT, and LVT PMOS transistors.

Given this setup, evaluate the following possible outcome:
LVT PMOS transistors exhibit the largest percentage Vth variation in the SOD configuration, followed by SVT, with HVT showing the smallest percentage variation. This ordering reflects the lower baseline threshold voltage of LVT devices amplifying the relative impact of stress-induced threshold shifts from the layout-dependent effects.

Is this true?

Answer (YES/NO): YES